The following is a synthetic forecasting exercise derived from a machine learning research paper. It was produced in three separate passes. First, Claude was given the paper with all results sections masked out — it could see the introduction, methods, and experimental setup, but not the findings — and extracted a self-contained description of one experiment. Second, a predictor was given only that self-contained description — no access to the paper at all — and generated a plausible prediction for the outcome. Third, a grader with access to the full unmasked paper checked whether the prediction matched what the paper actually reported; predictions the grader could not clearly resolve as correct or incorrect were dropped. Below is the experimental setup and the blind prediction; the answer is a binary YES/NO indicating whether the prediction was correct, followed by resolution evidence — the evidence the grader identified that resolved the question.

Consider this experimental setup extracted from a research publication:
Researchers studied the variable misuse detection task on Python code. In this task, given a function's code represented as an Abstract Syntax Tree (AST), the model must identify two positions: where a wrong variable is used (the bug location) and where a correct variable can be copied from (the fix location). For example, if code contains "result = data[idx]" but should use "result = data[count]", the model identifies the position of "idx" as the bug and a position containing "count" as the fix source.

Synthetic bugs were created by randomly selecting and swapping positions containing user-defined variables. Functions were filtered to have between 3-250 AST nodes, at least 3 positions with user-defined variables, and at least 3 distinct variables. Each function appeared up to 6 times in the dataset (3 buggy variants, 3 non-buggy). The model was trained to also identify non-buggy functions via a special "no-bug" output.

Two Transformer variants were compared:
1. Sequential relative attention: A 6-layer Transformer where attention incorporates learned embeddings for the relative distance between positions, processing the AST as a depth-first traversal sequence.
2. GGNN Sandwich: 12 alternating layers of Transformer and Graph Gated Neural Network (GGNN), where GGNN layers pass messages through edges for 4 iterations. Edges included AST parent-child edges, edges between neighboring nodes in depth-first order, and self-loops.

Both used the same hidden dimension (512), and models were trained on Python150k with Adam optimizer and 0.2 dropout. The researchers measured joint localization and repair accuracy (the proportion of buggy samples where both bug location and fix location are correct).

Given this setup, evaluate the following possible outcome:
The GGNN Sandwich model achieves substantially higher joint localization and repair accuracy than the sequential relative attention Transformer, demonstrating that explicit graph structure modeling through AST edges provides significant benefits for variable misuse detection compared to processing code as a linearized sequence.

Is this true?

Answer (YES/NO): NO